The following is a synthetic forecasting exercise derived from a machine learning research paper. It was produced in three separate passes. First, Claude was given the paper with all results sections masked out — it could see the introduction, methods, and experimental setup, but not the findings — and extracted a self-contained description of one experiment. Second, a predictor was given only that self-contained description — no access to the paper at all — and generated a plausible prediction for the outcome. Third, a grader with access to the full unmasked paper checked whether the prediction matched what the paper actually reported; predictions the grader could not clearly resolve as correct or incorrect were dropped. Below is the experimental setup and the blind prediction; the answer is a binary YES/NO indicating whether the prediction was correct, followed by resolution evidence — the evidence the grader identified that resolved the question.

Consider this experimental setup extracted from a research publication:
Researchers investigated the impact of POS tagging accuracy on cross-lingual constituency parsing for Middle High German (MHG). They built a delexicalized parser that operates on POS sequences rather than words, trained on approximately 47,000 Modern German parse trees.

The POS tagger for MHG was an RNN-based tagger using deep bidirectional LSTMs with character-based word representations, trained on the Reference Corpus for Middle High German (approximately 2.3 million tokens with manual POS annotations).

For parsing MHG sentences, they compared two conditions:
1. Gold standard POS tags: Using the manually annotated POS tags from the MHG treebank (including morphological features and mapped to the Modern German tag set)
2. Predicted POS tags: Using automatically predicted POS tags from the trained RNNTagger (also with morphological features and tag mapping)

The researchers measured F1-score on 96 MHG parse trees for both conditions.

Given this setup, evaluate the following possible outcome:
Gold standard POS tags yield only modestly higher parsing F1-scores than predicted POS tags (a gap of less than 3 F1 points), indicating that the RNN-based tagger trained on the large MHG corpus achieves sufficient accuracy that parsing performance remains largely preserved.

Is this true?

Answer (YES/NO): YES